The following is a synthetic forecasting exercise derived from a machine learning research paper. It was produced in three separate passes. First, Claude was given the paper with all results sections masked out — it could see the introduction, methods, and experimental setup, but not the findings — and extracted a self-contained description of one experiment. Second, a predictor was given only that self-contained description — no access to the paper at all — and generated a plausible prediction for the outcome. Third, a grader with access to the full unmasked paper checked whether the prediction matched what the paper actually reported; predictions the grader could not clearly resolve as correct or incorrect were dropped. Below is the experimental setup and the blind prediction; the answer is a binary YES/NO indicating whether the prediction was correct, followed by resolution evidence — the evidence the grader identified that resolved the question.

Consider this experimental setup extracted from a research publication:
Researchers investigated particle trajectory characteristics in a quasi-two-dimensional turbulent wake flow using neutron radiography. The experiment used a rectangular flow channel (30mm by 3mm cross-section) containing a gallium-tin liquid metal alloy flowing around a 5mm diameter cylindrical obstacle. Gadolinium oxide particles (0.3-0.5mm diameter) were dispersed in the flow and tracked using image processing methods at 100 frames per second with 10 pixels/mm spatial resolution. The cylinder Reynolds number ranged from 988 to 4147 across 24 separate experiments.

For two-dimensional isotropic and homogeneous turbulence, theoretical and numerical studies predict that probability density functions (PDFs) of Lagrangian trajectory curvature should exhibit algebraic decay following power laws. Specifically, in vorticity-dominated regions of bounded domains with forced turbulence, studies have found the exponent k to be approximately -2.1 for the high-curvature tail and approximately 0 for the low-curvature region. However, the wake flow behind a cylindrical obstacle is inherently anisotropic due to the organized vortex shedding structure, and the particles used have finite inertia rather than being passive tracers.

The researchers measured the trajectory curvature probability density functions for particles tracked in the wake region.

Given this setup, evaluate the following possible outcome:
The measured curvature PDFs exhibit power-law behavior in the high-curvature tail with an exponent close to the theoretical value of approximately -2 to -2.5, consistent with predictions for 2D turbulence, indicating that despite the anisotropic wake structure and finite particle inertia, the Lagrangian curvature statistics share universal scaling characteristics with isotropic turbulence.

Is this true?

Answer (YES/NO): YES